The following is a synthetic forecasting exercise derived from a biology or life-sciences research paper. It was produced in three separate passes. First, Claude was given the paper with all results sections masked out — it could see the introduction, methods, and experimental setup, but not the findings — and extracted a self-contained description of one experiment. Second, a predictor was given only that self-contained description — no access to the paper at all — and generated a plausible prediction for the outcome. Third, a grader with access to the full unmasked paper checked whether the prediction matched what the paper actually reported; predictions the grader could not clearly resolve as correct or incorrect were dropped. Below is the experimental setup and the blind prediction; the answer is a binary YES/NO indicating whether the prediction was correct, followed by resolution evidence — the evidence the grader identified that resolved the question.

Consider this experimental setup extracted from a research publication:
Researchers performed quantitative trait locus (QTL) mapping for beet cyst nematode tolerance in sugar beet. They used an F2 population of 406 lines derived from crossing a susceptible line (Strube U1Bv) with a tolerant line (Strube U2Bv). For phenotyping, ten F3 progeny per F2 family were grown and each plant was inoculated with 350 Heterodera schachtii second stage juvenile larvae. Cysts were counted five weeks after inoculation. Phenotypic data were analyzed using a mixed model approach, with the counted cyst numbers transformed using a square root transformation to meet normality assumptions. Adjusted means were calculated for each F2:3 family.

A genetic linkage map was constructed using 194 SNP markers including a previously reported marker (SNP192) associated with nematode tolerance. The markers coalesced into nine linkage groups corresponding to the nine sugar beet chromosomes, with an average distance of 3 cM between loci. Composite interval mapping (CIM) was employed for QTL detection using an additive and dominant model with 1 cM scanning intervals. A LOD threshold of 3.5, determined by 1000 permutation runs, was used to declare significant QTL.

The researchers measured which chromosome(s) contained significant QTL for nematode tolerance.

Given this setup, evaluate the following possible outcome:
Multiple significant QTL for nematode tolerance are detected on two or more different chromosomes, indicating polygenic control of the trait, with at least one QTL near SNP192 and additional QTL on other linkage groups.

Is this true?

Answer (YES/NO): NO